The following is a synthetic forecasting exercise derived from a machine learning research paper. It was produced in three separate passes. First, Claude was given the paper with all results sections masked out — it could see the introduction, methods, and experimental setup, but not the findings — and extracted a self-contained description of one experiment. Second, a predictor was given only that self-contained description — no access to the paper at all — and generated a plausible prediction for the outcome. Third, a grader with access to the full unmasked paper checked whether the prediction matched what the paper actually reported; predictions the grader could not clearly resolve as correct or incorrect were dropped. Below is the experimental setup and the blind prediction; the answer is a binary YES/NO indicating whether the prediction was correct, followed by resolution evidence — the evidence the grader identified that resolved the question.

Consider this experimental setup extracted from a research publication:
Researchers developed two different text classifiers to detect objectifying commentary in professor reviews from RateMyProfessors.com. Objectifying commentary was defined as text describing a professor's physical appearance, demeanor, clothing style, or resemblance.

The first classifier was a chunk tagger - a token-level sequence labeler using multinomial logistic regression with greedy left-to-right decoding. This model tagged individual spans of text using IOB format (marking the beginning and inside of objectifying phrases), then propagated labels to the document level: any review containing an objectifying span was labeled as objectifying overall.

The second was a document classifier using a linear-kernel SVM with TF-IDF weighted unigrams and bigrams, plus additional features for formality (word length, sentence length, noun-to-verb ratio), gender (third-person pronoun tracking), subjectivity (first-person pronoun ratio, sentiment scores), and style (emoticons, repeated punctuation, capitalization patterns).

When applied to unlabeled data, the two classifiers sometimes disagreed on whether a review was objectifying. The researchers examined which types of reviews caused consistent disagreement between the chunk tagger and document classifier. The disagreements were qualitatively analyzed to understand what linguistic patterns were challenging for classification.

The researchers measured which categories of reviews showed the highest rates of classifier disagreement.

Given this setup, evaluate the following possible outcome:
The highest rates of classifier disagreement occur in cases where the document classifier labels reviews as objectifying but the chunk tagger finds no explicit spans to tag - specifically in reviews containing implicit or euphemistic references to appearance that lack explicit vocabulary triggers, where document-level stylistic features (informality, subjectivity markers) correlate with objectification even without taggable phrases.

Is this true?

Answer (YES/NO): NO